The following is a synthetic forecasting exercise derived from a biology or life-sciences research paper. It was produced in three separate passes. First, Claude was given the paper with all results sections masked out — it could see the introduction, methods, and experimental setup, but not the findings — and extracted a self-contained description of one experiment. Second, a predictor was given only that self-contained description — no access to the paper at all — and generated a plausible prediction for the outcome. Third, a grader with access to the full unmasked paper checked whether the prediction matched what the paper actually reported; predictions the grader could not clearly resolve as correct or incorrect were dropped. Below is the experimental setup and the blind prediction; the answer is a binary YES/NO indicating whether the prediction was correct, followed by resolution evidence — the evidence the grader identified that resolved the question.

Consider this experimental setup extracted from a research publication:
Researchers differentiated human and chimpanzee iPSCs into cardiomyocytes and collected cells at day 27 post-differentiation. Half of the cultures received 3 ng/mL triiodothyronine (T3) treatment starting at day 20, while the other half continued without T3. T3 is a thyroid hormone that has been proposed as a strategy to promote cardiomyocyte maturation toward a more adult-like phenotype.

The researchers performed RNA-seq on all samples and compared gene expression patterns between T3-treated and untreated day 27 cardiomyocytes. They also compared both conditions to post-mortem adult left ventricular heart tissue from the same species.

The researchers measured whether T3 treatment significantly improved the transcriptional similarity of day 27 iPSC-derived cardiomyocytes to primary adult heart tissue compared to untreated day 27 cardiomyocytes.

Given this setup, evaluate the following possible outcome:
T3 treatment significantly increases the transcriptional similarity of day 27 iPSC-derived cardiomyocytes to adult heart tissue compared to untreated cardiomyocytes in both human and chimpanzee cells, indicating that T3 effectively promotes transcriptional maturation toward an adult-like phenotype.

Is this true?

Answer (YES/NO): YES